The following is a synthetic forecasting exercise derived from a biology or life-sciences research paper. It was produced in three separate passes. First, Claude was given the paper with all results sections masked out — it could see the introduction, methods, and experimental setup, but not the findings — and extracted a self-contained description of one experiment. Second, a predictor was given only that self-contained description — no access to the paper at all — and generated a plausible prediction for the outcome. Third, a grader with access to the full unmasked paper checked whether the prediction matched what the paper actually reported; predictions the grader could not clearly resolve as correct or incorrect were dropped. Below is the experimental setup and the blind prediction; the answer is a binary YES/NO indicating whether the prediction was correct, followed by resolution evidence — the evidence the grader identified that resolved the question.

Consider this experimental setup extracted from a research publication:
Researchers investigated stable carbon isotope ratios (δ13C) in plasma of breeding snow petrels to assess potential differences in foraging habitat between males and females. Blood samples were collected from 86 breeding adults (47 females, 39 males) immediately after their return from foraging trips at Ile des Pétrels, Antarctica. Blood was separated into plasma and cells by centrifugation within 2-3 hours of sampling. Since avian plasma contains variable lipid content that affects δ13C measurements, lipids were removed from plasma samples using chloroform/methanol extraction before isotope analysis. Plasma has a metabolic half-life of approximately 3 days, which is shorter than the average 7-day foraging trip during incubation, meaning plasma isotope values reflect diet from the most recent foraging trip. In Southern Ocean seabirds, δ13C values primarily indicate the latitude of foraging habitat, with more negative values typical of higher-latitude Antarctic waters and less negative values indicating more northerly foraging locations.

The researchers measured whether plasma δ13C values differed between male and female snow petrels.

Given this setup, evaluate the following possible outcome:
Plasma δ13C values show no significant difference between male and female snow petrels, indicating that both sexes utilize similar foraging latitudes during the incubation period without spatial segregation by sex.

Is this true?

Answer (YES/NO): NO